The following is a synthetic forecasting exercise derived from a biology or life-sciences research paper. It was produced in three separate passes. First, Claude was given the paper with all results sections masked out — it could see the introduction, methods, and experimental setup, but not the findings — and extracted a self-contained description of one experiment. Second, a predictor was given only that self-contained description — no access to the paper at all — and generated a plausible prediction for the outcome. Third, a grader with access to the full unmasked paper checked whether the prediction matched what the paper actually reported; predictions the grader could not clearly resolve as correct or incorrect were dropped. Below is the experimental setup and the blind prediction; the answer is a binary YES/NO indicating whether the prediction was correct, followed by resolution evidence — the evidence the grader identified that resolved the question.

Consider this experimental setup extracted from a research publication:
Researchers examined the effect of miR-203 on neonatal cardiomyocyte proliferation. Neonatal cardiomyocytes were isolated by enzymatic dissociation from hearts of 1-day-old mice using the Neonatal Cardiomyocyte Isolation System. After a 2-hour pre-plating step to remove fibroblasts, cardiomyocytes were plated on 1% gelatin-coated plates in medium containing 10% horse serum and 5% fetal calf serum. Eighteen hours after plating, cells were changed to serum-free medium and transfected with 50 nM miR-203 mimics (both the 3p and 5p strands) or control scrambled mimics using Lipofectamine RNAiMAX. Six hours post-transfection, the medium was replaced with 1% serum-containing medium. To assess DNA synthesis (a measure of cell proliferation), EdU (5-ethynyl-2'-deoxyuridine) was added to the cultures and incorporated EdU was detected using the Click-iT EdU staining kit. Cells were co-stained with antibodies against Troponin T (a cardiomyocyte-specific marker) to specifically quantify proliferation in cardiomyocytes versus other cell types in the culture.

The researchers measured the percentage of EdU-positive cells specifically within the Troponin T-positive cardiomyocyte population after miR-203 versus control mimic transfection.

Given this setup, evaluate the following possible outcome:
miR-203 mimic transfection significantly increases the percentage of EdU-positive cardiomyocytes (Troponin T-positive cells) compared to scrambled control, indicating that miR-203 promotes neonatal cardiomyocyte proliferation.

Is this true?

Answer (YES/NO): YES